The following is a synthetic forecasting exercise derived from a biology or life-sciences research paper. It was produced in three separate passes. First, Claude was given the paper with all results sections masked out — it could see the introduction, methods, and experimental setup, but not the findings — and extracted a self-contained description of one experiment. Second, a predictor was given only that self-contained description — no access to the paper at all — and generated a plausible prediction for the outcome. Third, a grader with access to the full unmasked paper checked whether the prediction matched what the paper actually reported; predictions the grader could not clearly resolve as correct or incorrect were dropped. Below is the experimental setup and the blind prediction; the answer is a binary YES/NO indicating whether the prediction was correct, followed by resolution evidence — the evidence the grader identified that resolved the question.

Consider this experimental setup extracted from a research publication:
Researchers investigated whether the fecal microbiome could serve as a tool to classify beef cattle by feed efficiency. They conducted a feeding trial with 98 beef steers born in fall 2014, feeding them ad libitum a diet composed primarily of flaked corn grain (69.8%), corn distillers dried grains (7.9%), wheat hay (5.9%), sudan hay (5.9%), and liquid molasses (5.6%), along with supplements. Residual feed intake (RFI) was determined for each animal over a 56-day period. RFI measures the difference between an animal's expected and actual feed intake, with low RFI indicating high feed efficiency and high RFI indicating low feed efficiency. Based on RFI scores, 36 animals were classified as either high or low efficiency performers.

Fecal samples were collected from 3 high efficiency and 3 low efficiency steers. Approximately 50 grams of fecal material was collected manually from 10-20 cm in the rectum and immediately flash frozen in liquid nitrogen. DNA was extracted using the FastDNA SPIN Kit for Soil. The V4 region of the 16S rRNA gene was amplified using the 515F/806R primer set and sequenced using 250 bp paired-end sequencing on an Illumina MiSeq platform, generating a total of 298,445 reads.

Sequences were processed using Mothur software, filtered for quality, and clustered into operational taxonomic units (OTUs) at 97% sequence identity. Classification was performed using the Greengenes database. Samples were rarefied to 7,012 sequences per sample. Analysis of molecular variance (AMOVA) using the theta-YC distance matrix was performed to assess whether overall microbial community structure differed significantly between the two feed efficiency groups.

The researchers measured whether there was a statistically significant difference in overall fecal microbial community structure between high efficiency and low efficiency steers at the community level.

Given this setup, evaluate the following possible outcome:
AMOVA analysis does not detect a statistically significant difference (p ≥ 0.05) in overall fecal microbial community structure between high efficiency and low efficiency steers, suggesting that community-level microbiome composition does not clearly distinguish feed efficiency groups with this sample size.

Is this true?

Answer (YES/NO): YES